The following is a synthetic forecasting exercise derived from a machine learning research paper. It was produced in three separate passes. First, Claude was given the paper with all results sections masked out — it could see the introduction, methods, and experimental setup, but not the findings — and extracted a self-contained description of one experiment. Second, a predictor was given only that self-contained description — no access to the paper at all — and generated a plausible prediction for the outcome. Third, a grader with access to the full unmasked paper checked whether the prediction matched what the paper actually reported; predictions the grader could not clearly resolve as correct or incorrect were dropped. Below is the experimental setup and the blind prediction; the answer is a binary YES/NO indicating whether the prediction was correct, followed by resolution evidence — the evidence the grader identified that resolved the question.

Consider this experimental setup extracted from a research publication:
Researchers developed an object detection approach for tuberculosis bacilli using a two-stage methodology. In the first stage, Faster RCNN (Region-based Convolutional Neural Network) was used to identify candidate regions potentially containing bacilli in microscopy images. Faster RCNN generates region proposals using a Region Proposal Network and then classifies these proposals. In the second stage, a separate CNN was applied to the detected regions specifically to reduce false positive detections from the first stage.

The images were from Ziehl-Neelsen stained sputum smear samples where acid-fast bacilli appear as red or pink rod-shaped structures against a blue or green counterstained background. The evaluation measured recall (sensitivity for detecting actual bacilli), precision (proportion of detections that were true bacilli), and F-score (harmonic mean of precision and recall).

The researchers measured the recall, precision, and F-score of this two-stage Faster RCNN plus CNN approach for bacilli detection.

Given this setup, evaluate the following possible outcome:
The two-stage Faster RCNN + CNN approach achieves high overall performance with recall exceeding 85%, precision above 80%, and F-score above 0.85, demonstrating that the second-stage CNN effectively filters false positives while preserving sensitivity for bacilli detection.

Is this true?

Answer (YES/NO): YES